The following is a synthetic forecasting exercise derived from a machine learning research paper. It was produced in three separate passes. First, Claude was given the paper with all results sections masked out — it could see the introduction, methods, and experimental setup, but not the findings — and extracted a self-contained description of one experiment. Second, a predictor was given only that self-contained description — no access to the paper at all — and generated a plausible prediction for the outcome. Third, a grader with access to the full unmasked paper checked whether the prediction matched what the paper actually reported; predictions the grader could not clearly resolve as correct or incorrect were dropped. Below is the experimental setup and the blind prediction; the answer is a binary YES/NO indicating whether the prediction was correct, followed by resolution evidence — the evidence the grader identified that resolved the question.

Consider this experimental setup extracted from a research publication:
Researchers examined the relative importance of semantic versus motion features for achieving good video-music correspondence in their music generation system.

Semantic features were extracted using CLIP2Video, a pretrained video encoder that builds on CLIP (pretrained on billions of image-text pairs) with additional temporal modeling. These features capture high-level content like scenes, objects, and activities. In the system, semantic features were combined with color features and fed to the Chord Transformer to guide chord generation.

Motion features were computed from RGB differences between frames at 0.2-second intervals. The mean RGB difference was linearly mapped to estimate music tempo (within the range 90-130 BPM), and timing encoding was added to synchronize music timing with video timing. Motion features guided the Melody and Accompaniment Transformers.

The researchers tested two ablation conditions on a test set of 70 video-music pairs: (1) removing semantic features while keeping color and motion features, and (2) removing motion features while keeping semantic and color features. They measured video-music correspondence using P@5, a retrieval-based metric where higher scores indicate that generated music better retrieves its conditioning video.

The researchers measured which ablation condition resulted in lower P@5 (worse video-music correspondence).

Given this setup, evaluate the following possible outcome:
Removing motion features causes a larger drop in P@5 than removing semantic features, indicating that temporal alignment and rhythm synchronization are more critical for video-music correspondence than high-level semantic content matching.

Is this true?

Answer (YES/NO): NO